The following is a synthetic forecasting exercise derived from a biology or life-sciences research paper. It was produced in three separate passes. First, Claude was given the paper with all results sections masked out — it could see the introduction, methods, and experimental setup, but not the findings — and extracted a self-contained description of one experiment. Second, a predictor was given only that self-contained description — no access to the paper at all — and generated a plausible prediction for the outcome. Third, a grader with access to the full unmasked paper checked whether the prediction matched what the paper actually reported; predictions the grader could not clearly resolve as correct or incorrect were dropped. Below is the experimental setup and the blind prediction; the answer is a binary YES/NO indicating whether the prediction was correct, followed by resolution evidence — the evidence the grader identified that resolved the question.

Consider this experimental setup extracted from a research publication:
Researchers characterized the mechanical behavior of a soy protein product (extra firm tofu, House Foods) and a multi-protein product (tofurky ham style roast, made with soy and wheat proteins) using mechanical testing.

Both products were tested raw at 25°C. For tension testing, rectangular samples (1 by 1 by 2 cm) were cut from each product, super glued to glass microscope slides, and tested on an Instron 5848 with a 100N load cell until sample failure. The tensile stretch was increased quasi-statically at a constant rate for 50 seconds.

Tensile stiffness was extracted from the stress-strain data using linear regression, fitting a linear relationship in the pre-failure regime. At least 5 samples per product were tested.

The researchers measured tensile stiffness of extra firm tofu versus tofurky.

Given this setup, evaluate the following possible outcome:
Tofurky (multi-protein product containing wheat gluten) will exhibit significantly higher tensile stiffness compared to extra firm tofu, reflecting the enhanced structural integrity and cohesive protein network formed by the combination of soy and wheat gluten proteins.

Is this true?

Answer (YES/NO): YES